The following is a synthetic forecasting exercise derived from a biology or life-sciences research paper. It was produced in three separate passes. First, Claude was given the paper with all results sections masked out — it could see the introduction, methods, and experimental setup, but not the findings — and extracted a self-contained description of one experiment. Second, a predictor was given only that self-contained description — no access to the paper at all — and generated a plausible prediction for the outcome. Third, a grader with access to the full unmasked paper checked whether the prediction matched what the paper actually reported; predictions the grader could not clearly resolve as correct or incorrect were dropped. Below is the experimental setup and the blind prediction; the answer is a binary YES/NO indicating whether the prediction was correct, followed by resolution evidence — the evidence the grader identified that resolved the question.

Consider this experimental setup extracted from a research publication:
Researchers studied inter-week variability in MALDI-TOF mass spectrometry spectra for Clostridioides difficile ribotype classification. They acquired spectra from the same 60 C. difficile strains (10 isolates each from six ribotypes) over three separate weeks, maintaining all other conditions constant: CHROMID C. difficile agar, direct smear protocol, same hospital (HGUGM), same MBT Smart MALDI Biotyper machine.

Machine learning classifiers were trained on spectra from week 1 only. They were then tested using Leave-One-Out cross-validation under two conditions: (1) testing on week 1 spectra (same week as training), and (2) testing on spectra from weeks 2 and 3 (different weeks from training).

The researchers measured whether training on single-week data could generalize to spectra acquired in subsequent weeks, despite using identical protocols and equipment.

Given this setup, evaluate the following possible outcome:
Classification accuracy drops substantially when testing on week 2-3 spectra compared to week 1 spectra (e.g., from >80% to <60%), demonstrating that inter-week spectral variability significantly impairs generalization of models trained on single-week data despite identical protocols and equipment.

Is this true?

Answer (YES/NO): NO